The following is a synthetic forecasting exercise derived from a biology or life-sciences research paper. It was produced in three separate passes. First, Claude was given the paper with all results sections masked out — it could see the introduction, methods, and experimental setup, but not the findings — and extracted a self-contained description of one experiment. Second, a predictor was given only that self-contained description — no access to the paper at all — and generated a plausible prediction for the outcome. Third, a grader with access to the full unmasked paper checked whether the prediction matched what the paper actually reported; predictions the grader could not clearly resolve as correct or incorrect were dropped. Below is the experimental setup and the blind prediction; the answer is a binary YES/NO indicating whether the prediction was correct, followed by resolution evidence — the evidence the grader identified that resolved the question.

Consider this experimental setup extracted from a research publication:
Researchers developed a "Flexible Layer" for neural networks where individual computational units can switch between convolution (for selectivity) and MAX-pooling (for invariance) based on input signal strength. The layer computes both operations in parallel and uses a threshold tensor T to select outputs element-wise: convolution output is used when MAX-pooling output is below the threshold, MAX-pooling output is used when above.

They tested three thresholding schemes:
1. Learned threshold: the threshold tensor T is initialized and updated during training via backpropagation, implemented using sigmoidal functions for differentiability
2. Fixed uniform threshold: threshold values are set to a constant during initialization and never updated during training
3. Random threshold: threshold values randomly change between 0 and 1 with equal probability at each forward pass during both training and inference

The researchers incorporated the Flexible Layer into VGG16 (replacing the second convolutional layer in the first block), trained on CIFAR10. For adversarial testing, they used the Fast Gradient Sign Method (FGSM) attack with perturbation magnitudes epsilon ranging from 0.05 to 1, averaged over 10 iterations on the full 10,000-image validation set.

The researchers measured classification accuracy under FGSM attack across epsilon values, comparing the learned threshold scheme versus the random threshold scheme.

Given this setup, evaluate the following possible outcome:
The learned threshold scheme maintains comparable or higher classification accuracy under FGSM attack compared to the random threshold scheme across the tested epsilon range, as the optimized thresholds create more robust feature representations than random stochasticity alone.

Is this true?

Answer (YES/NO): NO